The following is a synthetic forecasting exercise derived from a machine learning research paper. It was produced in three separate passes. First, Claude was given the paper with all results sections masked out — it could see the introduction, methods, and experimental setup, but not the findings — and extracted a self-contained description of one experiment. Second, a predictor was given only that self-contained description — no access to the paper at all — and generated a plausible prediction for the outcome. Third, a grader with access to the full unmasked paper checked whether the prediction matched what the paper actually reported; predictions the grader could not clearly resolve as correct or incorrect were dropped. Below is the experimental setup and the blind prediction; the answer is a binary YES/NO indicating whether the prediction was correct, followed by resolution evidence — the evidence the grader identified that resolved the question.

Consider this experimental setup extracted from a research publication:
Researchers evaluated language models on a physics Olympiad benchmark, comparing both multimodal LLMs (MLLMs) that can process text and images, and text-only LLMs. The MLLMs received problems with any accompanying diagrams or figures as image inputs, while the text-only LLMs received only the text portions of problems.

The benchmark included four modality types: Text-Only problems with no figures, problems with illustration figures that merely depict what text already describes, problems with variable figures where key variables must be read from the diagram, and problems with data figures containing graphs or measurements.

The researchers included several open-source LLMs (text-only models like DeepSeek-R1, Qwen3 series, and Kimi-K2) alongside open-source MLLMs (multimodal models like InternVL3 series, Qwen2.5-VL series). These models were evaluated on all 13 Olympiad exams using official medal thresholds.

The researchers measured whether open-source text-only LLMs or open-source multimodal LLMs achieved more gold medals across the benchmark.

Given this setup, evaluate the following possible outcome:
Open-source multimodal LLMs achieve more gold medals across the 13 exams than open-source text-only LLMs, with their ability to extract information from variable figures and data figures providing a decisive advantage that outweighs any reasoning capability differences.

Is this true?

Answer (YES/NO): NO